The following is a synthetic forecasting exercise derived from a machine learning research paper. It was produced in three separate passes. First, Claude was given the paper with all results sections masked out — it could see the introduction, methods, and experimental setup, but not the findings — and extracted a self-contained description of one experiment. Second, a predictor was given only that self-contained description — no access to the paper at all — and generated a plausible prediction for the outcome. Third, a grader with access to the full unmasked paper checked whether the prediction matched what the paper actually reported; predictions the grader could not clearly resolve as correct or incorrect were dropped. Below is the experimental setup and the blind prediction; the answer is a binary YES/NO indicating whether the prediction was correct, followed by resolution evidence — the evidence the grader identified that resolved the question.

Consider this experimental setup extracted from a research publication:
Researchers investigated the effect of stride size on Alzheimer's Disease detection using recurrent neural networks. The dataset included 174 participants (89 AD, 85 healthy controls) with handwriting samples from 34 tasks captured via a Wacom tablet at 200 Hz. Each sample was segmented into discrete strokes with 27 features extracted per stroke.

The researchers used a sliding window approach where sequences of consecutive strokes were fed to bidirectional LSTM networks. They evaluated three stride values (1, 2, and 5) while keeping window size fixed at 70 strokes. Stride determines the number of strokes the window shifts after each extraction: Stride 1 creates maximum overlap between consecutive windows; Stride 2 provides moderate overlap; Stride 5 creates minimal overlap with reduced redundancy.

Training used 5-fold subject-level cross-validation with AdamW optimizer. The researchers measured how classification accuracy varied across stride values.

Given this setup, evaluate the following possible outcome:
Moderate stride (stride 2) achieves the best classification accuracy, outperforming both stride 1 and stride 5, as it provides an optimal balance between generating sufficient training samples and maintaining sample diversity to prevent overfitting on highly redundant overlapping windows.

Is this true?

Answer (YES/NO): NO